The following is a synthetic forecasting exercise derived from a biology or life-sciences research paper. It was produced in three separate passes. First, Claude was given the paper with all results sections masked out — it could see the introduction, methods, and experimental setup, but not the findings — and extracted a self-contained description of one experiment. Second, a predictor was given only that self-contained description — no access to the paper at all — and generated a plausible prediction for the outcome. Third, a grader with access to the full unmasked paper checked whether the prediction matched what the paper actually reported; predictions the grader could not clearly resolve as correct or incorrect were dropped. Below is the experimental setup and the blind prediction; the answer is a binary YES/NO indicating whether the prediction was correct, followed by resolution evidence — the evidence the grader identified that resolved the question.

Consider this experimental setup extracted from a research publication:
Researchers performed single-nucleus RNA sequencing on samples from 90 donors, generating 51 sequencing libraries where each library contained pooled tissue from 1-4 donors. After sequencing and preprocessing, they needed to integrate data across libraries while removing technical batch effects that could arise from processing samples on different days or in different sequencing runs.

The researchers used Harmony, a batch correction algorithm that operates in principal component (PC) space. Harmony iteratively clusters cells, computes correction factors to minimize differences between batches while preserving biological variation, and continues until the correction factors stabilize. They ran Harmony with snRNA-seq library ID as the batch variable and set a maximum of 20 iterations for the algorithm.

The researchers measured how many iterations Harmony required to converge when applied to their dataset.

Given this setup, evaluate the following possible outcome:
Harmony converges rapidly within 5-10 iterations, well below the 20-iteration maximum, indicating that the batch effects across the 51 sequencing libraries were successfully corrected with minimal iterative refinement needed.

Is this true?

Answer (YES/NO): NO